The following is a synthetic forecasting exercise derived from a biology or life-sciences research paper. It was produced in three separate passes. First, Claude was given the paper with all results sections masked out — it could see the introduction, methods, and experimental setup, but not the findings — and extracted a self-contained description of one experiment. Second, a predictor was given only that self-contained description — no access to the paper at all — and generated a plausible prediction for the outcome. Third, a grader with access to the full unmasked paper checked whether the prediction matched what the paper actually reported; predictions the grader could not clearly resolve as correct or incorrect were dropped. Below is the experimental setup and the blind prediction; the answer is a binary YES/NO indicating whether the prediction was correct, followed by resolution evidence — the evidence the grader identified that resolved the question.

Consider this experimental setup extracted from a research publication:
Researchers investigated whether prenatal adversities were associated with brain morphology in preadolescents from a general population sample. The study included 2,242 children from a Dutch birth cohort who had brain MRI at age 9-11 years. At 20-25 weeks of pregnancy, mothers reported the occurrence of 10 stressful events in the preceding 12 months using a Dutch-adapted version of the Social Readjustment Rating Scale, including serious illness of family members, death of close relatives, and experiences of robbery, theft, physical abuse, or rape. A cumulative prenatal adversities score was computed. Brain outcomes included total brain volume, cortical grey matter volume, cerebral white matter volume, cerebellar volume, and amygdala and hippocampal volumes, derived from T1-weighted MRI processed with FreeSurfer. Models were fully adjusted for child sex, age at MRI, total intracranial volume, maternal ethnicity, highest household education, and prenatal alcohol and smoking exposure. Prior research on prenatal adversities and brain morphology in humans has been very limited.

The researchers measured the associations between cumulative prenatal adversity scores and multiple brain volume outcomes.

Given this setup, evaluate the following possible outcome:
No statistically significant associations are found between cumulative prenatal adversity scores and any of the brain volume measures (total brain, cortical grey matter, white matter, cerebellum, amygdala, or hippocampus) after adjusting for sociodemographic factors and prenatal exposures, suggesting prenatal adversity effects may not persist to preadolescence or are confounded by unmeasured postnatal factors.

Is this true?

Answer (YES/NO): YES